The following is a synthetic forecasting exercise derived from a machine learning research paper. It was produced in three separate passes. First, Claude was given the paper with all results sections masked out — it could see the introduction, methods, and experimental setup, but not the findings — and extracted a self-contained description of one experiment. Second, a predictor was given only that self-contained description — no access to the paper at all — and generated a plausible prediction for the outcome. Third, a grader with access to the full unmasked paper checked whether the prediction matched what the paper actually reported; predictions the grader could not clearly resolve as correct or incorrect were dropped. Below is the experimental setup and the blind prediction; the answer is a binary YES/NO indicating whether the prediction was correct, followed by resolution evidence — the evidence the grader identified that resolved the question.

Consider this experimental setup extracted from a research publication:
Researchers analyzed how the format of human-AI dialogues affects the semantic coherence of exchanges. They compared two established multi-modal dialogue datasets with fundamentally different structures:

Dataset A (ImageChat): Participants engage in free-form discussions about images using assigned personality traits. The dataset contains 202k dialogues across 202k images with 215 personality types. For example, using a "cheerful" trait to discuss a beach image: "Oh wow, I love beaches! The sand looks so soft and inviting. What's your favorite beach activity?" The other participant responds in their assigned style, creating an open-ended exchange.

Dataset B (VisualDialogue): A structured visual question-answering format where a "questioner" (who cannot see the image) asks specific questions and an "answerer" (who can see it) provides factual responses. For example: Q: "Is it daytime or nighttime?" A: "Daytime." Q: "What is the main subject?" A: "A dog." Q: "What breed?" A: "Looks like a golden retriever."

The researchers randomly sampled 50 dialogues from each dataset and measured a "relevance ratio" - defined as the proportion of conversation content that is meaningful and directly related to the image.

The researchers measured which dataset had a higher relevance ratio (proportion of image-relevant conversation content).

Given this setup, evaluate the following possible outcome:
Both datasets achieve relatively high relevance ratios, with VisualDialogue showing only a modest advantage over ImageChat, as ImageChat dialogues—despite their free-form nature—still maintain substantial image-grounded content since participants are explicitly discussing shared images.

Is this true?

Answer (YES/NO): NO